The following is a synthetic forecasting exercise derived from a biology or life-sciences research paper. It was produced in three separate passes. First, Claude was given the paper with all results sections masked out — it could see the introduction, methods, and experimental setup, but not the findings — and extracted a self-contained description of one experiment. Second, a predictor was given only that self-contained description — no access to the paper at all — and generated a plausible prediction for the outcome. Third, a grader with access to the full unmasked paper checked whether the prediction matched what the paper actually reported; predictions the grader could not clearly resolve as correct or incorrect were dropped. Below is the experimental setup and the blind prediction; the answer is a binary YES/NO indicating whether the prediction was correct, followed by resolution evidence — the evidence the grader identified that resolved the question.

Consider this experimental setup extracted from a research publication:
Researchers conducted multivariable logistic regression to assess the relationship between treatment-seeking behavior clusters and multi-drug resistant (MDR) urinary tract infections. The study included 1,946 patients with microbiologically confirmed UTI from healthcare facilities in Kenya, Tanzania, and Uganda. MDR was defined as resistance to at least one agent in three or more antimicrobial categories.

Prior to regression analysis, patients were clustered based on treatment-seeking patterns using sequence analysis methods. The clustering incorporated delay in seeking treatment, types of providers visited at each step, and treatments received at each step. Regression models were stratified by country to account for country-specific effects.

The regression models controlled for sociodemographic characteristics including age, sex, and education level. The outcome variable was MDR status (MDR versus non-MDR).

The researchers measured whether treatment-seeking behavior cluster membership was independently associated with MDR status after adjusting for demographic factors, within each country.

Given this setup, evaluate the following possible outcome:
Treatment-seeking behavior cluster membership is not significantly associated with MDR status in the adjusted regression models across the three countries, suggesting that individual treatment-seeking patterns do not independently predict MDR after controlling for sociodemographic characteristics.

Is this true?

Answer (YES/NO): NO